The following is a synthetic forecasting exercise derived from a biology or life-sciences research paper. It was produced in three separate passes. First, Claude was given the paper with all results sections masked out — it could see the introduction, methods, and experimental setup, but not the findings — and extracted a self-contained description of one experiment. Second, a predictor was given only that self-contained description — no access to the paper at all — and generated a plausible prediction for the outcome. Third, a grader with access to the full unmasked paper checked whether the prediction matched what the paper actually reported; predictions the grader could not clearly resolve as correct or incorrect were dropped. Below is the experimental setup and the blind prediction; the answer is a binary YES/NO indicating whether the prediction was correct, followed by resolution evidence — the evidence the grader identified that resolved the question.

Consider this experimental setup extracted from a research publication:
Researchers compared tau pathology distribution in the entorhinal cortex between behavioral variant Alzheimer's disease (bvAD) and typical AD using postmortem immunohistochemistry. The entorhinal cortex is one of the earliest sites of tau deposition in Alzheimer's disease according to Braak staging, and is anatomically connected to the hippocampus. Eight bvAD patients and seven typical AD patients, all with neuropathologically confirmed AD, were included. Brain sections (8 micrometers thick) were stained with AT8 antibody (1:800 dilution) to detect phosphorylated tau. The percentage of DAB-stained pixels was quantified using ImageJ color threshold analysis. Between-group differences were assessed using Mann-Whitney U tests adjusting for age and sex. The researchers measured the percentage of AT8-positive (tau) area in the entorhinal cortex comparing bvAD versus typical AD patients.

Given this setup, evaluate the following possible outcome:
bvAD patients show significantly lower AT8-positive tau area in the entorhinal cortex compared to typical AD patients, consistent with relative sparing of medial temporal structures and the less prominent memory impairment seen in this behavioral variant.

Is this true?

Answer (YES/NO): NO